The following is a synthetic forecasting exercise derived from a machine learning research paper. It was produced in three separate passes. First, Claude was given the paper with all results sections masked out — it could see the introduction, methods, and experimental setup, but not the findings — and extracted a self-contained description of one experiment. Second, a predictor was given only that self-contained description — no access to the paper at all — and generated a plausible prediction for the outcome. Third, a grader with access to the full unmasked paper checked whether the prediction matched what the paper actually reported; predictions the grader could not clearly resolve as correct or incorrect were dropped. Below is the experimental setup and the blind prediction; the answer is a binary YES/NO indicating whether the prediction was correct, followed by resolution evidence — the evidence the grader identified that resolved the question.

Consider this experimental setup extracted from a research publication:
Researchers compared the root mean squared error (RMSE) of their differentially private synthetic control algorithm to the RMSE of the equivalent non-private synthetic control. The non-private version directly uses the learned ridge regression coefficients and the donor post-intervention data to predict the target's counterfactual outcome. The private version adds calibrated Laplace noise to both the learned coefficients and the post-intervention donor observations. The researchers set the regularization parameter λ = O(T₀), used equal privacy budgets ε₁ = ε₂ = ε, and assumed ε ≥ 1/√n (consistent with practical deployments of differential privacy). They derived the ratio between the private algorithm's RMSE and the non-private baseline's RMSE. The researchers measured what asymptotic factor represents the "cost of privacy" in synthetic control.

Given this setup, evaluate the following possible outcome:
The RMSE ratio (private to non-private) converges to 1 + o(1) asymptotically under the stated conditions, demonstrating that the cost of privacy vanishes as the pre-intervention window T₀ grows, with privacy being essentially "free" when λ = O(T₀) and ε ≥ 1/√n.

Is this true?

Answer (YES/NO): NO